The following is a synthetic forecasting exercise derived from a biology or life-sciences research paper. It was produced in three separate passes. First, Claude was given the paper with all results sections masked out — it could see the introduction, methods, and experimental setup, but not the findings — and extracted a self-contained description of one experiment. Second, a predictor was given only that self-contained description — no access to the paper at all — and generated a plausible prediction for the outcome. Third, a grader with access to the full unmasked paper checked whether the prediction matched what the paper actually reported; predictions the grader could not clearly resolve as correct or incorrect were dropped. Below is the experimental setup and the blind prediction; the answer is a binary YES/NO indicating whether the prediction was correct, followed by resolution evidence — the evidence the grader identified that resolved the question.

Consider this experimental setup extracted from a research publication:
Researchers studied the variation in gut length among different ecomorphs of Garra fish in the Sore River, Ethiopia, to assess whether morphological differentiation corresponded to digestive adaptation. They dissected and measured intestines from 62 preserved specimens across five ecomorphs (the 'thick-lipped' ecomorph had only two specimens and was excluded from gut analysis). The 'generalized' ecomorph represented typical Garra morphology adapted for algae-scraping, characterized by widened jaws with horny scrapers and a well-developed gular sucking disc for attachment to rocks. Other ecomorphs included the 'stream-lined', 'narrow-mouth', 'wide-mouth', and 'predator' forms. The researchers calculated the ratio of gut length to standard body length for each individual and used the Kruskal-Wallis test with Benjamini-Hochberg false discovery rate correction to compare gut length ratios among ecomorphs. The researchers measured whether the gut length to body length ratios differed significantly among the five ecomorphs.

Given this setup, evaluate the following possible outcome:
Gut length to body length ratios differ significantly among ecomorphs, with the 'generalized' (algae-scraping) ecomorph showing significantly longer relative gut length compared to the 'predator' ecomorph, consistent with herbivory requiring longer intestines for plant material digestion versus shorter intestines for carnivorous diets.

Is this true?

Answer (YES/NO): YES